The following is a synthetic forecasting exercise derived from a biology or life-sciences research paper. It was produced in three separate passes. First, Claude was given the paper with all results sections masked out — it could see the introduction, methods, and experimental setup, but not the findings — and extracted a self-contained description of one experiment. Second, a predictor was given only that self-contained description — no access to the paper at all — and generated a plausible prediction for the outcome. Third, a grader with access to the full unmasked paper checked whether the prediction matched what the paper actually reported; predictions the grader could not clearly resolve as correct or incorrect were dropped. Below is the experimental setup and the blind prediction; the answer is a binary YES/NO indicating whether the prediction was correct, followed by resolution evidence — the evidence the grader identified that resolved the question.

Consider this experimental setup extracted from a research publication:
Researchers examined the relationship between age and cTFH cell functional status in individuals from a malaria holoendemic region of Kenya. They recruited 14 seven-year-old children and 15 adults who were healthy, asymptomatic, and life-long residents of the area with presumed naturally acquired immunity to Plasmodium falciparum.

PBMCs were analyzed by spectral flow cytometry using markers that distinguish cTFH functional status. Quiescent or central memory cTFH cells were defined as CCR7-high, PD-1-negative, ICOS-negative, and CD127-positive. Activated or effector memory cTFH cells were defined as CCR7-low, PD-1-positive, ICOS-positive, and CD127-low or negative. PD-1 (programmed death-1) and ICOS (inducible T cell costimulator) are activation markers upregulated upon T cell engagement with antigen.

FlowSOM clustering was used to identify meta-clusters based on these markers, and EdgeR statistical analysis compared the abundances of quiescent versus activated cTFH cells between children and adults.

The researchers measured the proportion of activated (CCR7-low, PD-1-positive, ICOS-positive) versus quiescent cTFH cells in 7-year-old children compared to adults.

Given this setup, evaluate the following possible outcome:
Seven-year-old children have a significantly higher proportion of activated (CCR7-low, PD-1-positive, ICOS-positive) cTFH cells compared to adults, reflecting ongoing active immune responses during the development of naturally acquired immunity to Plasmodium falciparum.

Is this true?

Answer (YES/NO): YES